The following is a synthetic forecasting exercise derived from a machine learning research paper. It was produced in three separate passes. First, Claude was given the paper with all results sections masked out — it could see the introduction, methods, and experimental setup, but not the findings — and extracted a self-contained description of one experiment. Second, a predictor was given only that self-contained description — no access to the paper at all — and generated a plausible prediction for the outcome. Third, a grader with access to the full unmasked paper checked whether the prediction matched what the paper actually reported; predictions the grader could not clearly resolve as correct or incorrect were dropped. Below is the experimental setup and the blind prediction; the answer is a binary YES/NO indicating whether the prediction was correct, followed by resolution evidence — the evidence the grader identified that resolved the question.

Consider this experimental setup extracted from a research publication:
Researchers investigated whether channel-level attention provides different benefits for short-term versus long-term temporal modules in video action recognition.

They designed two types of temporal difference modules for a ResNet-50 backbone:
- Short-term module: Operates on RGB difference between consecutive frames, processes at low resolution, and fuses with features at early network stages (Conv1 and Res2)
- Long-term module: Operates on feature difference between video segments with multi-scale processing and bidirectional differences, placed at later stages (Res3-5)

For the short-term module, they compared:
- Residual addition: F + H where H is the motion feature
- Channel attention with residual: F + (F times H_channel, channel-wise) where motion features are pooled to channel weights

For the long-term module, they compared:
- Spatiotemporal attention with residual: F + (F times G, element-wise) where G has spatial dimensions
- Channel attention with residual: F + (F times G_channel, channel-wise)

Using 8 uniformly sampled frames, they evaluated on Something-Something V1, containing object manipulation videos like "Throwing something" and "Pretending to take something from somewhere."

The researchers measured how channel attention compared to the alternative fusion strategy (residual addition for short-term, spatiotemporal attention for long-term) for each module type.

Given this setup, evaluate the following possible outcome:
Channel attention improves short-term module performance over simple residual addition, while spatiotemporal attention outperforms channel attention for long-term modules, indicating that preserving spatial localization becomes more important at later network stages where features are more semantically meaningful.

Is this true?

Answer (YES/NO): NO